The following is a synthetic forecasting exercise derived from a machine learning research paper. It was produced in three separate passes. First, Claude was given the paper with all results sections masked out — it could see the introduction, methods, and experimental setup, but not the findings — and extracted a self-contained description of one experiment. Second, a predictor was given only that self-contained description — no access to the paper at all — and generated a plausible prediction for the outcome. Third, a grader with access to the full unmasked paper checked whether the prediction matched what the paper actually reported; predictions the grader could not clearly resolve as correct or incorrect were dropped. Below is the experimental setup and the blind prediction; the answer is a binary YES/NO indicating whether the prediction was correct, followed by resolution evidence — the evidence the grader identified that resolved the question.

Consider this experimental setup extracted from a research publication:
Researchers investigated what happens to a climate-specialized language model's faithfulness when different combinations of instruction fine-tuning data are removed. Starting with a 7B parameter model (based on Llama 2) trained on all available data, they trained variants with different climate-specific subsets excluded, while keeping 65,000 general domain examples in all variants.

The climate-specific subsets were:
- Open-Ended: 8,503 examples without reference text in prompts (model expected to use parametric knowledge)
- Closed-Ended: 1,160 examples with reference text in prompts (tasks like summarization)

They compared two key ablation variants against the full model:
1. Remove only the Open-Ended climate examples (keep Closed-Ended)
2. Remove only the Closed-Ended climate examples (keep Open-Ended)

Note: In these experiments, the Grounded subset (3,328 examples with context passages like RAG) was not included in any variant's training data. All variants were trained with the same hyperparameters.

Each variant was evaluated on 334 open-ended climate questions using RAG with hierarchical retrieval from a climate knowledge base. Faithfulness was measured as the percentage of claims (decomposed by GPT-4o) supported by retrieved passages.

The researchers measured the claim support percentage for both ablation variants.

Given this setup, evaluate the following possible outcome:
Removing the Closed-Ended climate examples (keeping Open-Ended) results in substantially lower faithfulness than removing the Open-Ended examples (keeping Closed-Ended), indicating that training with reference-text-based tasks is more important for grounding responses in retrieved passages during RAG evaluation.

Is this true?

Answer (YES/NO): YES